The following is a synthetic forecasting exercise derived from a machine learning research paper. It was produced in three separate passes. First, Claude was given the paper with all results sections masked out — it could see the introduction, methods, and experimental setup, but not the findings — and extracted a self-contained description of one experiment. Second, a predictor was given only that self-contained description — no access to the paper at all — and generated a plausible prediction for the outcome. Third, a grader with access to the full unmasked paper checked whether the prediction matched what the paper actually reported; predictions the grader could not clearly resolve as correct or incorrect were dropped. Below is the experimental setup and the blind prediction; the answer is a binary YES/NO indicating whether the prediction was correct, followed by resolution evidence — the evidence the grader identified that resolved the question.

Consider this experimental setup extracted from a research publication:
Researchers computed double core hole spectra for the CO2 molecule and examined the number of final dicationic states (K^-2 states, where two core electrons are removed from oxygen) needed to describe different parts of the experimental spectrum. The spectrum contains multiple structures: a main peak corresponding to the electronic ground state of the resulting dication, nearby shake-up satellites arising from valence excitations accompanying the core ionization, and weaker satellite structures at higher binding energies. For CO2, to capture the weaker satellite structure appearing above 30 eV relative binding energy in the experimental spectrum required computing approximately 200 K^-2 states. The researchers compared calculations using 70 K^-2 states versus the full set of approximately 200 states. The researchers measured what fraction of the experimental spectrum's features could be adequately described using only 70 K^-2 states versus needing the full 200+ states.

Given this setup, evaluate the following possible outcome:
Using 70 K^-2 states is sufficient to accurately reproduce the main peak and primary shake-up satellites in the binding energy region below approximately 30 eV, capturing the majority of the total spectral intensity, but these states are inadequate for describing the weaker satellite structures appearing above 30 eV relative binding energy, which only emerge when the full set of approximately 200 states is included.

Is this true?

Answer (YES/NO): YES